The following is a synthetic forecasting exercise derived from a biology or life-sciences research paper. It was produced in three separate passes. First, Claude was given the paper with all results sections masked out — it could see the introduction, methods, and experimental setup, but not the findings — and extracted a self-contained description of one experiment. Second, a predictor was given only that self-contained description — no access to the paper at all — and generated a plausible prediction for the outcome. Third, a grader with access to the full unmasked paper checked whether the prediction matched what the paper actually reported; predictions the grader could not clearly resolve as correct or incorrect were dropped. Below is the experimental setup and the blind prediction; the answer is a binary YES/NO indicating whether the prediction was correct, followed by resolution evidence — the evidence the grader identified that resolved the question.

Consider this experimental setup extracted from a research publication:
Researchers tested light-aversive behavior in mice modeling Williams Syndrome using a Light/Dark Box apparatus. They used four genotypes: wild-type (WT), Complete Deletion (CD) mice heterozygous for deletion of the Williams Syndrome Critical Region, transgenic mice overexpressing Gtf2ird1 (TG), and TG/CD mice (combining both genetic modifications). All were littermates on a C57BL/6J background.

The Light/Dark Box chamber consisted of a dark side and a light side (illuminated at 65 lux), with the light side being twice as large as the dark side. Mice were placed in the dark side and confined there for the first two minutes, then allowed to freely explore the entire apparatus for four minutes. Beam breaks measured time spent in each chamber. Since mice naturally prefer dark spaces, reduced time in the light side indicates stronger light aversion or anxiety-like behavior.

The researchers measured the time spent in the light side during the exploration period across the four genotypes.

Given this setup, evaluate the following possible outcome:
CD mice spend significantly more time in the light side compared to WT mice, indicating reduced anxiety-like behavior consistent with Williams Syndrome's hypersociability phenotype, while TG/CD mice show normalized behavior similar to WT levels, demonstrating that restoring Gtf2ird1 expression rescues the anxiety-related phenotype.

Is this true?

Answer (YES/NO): NO